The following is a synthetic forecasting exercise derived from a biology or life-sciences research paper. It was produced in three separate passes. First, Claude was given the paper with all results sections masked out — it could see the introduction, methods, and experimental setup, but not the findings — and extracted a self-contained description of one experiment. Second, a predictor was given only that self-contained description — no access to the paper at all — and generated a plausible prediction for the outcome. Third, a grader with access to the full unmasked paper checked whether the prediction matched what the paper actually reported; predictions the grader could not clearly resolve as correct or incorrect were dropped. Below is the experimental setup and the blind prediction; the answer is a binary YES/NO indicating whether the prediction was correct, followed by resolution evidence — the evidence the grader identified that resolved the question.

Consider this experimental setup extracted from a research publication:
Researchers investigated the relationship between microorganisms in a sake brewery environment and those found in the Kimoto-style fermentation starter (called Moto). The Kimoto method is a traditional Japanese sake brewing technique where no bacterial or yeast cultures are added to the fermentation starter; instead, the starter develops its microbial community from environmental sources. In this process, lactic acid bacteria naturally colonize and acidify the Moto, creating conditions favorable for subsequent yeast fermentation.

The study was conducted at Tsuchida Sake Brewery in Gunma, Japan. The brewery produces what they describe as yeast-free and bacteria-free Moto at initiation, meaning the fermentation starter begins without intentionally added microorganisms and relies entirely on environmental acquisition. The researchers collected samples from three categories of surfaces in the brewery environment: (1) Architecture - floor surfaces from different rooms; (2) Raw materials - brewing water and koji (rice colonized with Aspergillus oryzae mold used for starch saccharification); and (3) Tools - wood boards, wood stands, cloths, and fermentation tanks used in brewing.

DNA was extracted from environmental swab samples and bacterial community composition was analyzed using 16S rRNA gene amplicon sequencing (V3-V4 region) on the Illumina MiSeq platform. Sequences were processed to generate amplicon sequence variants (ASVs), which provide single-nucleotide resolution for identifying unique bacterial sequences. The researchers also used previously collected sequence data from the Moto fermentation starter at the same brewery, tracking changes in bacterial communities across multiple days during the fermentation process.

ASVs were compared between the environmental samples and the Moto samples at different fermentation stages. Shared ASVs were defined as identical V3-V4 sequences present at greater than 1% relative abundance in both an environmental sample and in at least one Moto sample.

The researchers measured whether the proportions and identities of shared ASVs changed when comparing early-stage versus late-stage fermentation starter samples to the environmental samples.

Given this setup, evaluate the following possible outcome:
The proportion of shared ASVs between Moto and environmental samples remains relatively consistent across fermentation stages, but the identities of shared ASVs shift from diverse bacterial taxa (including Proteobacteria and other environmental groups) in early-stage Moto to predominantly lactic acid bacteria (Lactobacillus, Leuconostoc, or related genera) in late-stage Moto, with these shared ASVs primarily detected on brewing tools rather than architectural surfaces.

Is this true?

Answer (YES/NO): NO